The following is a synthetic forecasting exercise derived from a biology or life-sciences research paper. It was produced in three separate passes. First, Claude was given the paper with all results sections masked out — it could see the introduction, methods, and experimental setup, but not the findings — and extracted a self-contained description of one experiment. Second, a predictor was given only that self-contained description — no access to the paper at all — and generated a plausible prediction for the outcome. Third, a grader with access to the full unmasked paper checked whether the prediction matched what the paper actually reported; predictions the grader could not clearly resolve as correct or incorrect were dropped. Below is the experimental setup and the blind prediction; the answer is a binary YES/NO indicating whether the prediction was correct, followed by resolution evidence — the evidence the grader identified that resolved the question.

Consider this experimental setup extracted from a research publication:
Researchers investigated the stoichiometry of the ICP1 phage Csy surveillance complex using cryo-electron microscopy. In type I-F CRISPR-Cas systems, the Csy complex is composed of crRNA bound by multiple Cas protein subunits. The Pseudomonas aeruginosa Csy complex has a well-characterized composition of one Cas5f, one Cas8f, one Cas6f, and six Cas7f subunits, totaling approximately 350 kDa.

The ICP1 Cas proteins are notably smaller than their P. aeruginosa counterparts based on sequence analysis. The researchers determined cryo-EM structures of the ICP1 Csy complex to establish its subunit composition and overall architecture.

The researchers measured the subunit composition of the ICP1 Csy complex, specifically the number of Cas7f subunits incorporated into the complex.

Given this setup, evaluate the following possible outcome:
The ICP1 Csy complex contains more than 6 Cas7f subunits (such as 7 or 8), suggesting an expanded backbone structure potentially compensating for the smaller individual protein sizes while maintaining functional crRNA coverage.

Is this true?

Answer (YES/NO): NO